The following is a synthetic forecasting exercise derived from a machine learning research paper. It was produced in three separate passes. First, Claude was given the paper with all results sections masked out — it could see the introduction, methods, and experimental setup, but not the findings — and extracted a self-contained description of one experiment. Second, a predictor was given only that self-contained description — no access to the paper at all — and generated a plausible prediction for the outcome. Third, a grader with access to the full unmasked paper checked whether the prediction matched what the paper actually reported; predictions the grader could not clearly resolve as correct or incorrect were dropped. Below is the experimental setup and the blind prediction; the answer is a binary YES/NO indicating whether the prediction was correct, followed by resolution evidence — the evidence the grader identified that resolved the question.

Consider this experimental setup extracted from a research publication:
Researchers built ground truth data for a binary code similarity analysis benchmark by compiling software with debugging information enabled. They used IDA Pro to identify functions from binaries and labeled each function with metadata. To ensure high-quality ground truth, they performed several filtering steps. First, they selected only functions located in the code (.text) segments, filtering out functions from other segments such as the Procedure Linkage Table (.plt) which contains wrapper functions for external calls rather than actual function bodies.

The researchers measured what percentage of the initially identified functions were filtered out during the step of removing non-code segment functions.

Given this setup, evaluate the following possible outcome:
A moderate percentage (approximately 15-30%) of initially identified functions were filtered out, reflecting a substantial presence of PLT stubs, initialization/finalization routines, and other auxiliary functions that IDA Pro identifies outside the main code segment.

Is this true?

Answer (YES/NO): NO